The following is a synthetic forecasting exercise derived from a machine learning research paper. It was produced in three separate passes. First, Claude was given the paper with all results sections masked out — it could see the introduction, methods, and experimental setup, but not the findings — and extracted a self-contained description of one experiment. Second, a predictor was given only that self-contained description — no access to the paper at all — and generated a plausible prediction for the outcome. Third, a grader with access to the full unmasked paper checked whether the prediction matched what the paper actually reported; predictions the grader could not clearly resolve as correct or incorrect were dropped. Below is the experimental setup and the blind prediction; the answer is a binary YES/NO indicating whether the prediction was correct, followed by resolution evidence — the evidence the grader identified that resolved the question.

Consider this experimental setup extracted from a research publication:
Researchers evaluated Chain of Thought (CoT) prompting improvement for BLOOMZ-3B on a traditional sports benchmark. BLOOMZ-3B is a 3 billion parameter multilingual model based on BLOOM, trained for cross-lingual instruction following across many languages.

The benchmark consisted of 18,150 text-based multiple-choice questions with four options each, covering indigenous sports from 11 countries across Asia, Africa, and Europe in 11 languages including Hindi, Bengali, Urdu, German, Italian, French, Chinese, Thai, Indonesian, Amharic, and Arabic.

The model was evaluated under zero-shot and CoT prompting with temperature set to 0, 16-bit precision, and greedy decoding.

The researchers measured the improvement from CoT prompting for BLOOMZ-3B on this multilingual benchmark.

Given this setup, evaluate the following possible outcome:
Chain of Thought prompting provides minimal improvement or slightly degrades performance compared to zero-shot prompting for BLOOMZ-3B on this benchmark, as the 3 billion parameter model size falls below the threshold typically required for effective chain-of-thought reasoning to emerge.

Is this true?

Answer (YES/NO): NO